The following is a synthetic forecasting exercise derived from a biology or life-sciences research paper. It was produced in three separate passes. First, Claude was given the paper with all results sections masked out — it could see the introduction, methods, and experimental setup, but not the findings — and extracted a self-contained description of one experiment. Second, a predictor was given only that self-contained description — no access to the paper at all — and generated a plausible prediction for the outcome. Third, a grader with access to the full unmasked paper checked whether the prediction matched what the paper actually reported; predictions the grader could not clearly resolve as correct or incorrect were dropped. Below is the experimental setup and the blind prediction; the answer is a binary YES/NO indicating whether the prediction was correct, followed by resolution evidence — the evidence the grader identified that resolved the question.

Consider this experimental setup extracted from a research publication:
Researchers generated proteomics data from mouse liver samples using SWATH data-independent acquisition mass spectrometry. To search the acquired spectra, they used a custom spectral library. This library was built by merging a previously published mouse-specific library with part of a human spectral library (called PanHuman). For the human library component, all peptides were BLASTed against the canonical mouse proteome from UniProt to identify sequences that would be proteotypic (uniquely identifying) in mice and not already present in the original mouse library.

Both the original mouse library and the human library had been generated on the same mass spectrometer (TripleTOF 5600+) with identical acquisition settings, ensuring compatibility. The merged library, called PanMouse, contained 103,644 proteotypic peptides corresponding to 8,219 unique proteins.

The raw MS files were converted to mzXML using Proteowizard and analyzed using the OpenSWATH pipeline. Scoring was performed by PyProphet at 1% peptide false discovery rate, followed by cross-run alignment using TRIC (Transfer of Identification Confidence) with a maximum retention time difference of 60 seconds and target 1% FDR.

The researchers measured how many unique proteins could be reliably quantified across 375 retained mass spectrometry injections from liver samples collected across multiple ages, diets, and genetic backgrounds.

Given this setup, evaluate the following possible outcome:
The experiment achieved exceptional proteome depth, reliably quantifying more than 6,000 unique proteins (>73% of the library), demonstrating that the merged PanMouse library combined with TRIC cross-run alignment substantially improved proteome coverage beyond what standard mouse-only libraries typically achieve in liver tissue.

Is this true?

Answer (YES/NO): NO